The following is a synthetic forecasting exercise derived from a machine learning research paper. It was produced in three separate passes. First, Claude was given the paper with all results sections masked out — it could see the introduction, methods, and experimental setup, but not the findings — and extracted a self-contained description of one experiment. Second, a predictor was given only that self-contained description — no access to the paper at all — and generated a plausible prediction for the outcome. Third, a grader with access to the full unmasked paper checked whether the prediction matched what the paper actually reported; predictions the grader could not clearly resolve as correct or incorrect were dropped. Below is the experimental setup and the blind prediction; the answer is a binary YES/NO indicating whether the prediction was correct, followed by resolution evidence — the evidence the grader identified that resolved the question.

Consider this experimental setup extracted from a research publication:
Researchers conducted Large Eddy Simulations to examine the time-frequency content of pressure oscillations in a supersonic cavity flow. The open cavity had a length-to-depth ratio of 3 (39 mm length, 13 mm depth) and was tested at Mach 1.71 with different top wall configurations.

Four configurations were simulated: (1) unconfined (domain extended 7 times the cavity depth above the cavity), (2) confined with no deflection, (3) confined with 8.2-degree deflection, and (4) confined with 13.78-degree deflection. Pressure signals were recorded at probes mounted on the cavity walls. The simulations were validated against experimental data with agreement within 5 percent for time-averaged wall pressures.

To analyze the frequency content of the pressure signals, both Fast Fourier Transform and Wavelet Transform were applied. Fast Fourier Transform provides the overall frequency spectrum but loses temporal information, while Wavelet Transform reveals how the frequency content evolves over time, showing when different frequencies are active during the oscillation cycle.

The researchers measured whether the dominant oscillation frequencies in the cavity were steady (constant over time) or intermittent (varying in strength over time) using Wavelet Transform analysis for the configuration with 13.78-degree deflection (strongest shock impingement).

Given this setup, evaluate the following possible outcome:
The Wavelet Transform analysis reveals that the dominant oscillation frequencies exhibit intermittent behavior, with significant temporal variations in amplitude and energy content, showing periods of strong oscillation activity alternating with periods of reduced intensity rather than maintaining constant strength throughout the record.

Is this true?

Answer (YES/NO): NO